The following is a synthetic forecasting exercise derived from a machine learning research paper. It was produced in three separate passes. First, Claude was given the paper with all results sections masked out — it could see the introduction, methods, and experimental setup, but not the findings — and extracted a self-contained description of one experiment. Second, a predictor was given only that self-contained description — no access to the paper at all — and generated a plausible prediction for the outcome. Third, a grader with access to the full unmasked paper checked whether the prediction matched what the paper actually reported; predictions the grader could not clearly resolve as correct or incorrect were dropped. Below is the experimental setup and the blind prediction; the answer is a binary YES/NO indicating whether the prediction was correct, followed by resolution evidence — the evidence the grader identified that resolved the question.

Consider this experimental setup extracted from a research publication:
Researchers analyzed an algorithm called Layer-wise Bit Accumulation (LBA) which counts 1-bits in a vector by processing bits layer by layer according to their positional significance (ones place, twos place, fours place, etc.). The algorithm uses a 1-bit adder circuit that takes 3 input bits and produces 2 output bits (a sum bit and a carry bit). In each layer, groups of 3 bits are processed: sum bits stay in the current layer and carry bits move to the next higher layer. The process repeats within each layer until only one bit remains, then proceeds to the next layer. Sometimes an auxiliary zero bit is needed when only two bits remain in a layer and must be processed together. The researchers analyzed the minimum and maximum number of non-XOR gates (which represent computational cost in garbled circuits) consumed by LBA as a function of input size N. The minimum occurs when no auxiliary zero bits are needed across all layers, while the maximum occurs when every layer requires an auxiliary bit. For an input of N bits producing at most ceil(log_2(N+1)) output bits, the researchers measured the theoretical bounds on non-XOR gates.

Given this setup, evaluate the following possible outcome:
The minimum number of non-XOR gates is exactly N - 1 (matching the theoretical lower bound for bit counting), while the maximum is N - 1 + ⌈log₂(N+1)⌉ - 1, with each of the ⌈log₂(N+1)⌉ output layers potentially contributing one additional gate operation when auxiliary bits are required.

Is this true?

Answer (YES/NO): NO